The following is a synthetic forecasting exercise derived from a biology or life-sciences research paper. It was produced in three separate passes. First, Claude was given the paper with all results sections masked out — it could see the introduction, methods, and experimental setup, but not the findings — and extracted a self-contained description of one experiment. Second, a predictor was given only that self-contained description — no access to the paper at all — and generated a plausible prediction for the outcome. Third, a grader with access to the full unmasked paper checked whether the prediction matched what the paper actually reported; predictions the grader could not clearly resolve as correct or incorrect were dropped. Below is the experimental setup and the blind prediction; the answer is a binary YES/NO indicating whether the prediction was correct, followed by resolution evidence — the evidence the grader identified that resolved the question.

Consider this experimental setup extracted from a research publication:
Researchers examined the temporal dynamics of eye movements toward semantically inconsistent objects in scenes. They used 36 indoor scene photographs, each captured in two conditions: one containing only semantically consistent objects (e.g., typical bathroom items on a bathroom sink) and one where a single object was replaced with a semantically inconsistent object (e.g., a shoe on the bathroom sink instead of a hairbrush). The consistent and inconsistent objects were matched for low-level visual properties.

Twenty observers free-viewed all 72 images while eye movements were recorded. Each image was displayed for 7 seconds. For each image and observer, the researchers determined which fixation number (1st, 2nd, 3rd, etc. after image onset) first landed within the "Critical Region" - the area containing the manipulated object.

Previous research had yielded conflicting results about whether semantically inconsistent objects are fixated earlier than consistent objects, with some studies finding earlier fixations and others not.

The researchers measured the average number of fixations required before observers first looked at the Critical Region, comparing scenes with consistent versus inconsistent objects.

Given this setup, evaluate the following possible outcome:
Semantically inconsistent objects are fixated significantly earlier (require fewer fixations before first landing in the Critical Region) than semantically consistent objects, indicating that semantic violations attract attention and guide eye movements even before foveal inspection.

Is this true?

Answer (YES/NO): YES